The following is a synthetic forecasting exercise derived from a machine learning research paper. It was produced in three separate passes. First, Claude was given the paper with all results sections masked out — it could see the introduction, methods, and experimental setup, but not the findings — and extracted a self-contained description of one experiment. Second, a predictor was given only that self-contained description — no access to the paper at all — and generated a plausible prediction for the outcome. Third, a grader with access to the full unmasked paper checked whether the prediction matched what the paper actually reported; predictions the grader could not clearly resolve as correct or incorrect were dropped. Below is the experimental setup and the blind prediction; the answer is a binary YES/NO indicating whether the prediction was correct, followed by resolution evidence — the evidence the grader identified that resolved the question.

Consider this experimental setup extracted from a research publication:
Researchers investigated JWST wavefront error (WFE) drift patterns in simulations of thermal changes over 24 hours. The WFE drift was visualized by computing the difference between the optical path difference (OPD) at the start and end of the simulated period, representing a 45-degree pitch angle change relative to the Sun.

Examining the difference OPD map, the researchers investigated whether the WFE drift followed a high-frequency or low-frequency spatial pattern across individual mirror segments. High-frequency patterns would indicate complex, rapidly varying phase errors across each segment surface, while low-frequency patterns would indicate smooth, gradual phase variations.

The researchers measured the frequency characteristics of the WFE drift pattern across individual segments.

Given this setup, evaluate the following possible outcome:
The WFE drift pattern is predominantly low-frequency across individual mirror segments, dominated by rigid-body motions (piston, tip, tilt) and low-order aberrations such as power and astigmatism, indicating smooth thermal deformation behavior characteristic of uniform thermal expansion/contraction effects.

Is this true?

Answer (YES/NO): NO